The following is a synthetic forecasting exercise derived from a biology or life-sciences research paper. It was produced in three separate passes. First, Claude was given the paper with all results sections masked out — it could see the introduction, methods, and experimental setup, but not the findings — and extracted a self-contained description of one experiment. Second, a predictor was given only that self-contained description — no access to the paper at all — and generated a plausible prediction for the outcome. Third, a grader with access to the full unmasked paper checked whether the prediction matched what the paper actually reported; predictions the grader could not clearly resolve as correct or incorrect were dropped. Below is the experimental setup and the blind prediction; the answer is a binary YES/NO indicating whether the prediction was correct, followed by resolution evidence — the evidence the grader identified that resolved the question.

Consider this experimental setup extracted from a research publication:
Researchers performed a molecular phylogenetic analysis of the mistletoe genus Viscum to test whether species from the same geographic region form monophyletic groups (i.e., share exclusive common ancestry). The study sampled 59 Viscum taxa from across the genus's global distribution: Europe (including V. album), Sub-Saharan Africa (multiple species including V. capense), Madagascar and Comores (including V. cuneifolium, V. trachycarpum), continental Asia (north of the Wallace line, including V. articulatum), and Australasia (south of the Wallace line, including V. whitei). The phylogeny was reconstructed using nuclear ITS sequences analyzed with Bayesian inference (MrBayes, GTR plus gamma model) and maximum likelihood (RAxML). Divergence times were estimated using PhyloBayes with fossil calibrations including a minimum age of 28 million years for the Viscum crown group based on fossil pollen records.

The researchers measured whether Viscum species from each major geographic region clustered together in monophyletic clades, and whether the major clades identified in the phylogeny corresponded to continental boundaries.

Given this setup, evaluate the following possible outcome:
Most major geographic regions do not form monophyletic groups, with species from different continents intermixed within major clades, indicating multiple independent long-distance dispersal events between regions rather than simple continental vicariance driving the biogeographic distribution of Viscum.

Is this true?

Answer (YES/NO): YES